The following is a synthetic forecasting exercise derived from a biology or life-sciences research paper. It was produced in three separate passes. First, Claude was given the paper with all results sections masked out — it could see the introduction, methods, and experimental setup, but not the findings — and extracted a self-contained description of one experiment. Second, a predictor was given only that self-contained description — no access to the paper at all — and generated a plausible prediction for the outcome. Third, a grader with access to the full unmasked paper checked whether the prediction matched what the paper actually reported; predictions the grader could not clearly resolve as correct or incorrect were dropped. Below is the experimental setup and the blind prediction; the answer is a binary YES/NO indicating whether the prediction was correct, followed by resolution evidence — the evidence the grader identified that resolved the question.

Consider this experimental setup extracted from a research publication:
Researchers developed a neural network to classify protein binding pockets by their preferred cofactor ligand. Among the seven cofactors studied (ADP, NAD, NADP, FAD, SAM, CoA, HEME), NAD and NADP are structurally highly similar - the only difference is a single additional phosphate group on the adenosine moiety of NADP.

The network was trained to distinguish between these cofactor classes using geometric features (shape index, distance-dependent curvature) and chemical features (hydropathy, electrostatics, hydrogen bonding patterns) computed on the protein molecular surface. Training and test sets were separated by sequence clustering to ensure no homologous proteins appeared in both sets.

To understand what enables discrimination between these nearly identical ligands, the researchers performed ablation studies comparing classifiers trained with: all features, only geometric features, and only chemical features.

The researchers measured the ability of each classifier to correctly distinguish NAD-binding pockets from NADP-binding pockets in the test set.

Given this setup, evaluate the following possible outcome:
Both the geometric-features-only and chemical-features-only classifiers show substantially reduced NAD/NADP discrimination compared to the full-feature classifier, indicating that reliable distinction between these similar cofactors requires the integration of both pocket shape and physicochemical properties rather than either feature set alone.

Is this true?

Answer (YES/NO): NO